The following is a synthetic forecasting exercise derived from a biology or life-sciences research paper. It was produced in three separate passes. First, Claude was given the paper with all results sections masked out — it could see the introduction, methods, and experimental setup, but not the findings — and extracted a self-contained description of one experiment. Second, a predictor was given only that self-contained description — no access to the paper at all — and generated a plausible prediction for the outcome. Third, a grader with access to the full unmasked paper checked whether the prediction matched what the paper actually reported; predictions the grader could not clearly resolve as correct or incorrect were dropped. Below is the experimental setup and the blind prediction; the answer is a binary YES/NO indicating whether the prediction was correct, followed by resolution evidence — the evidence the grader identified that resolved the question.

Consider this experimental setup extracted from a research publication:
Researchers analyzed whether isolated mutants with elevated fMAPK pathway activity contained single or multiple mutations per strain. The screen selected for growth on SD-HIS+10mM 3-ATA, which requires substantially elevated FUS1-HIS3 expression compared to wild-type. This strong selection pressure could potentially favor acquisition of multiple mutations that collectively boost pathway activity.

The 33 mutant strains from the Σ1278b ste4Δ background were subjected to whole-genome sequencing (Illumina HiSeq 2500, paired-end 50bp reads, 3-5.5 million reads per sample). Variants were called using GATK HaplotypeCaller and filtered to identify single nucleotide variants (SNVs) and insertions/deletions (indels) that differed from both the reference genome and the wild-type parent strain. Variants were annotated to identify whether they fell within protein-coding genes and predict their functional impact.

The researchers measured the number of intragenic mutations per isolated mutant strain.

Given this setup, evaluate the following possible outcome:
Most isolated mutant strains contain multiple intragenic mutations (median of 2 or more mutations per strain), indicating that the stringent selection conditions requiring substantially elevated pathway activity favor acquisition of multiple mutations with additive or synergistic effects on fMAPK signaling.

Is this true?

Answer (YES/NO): NO